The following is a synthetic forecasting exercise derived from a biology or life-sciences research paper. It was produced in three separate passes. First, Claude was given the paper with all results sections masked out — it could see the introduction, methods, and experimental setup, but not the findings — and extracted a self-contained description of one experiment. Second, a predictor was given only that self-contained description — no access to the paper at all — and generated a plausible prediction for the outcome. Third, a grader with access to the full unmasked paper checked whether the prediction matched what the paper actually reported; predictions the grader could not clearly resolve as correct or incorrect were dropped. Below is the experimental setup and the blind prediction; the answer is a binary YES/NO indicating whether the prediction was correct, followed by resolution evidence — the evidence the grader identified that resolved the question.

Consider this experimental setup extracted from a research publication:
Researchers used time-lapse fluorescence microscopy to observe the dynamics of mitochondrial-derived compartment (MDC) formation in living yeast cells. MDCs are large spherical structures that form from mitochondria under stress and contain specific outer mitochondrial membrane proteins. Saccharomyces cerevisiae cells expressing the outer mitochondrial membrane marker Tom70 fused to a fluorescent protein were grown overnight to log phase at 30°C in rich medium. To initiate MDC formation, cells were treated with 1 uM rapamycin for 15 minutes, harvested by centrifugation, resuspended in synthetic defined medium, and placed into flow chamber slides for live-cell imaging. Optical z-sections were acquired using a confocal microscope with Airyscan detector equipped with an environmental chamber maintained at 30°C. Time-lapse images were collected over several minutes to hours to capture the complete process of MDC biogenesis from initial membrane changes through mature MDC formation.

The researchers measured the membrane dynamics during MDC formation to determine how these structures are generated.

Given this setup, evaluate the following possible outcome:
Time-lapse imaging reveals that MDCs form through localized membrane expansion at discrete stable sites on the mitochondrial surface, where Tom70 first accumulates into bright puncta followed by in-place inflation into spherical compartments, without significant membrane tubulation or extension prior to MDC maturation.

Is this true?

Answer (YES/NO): NO